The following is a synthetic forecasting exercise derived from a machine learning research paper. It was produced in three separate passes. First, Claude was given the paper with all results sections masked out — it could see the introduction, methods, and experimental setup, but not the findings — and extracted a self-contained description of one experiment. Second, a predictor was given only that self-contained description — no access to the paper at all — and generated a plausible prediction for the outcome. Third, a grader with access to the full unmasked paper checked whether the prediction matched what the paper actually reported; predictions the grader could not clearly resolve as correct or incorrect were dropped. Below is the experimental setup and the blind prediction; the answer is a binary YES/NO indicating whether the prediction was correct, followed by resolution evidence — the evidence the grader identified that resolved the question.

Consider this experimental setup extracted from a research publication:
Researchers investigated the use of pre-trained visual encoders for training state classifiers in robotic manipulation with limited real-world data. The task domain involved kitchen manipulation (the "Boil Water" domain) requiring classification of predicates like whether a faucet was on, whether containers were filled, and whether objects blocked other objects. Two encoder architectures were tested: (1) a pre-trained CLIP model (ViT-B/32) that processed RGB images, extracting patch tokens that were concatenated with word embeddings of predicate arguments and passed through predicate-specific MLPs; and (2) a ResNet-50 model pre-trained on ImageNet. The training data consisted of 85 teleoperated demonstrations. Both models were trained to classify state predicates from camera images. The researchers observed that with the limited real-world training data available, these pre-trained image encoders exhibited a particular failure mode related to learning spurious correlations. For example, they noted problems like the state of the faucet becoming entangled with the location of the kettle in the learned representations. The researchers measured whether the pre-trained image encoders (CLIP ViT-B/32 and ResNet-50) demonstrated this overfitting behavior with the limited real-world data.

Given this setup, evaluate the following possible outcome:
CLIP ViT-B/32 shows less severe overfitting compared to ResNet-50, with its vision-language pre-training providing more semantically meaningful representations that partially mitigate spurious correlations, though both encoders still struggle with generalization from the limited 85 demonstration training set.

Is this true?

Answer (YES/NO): NO